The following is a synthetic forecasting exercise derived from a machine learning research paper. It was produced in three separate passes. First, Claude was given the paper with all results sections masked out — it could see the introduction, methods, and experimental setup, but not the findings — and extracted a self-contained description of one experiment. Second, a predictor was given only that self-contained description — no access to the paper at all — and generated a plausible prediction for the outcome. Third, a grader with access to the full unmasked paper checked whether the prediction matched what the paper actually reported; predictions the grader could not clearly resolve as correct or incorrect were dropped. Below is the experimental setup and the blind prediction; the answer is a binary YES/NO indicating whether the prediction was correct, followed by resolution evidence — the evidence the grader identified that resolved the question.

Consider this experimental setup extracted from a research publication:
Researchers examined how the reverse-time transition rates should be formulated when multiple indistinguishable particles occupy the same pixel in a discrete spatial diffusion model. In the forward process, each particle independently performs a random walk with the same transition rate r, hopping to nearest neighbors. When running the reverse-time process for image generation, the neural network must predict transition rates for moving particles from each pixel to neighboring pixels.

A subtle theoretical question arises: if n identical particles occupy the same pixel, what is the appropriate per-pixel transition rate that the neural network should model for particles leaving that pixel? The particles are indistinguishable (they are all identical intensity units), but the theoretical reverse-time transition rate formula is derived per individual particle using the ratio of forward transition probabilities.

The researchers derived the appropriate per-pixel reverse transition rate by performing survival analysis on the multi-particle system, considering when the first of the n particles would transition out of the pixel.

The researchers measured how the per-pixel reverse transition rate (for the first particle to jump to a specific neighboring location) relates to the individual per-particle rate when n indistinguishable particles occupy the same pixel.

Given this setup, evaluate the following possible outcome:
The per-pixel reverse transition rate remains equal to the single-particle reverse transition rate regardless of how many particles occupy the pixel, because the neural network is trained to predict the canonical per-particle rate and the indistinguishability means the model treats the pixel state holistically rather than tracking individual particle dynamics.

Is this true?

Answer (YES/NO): NO